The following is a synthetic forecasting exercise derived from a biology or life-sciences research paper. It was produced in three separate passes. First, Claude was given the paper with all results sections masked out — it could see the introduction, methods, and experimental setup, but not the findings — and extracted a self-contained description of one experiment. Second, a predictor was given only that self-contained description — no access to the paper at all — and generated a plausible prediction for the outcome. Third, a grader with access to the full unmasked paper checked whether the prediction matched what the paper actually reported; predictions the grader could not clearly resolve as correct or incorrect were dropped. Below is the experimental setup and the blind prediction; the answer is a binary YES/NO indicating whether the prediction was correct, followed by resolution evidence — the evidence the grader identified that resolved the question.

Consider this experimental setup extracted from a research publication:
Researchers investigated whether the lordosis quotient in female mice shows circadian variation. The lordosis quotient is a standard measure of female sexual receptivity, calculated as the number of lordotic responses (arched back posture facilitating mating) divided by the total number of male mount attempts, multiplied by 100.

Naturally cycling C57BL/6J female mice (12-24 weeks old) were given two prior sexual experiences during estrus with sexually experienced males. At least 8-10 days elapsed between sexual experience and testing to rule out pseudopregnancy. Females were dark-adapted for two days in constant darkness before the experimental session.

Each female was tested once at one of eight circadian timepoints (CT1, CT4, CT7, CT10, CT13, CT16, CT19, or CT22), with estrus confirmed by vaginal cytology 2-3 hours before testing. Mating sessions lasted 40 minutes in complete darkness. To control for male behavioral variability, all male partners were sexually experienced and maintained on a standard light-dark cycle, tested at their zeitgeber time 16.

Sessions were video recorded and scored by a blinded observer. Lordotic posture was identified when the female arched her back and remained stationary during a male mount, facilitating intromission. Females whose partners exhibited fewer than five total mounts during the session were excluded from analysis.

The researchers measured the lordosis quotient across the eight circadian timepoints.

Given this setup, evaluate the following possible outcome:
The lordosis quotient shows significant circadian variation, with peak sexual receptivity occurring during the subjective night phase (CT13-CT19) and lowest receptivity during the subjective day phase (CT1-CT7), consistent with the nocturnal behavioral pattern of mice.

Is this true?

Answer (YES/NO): NO